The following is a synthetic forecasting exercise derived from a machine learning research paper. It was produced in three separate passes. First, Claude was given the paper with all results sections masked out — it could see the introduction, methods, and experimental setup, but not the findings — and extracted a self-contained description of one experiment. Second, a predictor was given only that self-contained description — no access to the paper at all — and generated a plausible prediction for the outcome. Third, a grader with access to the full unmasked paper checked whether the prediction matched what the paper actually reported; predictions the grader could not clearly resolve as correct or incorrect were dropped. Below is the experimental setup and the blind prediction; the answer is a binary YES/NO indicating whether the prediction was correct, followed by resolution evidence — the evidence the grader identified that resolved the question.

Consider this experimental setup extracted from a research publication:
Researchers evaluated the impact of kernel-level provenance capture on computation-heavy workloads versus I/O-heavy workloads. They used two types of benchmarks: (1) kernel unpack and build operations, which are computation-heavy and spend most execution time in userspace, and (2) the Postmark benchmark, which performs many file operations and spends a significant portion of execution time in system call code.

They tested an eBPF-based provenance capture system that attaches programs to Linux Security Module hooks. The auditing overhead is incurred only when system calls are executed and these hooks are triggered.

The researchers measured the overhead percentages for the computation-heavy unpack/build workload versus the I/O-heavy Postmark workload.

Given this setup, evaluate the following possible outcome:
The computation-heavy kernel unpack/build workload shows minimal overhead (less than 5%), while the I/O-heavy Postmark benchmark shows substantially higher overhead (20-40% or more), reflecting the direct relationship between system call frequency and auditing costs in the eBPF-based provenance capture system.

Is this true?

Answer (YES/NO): NO